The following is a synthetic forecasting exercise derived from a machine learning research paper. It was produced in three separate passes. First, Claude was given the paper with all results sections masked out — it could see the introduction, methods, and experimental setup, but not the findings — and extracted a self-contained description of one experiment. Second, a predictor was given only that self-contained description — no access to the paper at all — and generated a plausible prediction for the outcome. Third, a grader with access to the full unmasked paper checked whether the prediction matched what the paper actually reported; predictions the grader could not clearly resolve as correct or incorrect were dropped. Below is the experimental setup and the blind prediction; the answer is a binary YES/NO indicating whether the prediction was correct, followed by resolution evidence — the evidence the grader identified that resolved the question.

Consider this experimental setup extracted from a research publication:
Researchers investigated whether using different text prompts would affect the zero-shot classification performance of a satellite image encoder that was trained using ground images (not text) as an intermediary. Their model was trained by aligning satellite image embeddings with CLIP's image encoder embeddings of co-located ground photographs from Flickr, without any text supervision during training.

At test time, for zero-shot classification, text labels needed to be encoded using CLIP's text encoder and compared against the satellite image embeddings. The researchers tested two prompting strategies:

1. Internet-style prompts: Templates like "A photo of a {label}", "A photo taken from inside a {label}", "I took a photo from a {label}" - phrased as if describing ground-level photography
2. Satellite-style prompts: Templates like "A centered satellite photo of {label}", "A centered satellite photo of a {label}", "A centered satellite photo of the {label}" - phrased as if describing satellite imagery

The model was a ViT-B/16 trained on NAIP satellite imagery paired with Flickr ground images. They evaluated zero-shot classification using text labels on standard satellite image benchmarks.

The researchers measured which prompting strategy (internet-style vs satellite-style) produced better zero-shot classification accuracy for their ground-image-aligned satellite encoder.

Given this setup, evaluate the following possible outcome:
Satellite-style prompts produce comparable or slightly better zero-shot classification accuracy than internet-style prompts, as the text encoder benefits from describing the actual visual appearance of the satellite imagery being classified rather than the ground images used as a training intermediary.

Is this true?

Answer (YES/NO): NO